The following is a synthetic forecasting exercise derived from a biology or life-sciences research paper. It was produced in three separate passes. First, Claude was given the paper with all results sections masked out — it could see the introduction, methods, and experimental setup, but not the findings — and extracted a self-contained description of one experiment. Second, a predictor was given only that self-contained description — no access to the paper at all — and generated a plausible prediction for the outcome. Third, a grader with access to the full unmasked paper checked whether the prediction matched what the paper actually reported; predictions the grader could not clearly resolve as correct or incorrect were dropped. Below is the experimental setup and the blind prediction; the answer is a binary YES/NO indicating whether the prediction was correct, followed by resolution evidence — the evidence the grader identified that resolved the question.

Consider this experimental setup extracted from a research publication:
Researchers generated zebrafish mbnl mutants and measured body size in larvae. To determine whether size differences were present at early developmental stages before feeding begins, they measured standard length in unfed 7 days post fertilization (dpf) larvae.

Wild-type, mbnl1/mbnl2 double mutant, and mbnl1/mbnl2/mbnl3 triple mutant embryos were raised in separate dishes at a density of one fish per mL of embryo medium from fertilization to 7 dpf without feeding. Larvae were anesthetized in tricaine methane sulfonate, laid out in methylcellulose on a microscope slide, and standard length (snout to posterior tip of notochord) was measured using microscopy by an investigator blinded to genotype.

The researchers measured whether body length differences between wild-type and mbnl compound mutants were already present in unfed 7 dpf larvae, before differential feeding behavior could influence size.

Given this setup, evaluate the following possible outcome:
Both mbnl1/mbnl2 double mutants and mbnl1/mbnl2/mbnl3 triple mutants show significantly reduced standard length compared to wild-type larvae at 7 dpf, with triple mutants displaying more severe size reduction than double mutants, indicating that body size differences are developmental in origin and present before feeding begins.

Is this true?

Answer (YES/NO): NO